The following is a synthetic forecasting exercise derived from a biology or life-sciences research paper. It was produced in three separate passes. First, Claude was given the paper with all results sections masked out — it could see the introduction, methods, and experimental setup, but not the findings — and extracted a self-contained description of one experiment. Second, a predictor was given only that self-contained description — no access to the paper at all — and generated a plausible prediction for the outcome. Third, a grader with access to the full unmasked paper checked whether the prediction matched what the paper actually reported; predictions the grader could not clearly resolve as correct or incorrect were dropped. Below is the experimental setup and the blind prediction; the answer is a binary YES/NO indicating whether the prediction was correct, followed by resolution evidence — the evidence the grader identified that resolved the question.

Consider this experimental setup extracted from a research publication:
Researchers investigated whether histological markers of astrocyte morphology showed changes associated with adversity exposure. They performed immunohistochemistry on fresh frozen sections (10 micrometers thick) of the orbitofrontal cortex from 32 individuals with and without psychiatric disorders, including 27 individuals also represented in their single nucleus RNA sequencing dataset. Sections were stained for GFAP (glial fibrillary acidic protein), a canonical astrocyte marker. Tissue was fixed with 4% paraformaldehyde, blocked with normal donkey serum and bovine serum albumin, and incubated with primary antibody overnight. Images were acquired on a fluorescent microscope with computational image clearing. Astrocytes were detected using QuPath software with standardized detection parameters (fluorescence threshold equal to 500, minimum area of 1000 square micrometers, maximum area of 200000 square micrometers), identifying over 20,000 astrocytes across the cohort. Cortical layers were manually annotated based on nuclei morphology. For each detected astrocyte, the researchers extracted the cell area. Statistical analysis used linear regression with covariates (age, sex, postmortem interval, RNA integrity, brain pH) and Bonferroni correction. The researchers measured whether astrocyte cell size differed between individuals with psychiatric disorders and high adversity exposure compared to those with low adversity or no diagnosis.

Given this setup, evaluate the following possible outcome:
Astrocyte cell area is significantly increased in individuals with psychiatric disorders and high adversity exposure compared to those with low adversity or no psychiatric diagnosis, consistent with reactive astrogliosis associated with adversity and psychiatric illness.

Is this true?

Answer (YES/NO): NO